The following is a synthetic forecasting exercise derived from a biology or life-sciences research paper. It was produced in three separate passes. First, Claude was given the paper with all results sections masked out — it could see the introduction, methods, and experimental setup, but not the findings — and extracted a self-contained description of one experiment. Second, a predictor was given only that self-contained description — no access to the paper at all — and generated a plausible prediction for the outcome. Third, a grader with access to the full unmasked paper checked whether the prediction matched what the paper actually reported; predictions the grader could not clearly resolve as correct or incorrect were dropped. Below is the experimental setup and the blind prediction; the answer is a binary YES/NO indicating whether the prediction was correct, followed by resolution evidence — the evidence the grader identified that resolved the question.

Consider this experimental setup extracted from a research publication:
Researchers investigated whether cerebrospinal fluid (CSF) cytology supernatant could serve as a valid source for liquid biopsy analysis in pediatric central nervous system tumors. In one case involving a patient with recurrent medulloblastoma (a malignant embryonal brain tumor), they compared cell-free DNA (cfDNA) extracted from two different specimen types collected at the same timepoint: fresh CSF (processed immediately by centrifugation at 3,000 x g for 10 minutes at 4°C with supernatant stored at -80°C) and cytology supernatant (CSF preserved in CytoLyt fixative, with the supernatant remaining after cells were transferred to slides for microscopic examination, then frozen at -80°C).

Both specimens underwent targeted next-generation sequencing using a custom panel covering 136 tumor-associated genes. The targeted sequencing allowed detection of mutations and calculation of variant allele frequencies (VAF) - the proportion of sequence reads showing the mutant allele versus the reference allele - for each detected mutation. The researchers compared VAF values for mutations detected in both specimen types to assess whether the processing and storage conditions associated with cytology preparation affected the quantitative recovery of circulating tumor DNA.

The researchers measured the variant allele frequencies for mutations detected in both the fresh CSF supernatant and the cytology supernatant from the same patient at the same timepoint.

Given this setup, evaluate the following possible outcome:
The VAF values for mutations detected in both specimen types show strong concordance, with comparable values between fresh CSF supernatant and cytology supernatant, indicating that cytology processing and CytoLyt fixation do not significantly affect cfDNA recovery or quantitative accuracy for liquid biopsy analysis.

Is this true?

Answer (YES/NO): NO